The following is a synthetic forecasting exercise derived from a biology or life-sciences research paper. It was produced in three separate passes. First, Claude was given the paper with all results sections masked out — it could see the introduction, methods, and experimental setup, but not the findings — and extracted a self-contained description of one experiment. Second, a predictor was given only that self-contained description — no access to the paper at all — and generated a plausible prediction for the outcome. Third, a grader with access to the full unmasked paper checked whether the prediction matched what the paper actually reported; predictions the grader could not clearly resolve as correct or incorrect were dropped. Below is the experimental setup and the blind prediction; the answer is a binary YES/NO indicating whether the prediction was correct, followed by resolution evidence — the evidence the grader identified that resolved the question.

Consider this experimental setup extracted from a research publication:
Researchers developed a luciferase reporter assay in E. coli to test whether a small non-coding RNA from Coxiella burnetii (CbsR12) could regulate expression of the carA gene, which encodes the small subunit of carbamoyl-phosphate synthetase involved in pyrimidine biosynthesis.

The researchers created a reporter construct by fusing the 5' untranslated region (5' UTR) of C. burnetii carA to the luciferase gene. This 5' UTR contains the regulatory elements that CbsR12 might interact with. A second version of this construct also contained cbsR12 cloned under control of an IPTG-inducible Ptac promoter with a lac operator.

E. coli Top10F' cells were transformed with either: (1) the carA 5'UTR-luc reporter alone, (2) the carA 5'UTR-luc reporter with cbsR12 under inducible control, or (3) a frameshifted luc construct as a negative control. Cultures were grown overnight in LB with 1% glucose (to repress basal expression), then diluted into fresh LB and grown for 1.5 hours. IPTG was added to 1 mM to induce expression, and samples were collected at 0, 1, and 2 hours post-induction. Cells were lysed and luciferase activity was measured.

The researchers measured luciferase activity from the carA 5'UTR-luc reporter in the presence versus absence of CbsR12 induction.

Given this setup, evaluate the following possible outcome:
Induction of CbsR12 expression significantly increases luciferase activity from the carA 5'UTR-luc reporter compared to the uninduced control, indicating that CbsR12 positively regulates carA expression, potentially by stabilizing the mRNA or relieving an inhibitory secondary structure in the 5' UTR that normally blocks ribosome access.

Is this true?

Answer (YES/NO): YES